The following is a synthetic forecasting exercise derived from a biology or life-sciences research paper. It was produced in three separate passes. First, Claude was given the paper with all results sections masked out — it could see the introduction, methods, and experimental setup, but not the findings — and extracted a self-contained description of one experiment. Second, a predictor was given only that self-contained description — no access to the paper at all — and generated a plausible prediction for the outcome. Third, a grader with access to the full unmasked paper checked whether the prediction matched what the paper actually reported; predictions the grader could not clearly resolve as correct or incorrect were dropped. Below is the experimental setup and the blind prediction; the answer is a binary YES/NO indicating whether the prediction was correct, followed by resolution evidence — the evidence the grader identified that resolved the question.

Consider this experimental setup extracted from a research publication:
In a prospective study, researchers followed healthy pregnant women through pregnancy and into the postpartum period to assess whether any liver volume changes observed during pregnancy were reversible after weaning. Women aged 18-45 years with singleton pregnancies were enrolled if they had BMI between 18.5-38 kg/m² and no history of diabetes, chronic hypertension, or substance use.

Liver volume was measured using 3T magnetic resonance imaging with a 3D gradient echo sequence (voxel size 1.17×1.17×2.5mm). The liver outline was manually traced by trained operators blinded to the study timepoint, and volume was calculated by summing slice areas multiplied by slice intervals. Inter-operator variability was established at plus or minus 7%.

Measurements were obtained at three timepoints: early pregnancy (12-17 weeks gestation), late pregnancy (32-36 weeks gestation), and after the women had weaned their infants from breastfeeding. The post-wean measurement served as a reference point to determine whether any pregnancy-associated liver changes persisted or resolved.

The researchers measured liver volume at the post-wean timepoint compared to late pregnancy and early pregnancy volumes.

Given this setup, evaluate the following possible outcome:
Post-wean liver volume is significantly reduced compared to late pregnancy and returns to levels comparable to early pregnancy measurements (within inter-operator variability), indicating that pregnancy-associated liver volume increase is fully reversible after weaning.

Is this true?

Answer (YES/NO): NO